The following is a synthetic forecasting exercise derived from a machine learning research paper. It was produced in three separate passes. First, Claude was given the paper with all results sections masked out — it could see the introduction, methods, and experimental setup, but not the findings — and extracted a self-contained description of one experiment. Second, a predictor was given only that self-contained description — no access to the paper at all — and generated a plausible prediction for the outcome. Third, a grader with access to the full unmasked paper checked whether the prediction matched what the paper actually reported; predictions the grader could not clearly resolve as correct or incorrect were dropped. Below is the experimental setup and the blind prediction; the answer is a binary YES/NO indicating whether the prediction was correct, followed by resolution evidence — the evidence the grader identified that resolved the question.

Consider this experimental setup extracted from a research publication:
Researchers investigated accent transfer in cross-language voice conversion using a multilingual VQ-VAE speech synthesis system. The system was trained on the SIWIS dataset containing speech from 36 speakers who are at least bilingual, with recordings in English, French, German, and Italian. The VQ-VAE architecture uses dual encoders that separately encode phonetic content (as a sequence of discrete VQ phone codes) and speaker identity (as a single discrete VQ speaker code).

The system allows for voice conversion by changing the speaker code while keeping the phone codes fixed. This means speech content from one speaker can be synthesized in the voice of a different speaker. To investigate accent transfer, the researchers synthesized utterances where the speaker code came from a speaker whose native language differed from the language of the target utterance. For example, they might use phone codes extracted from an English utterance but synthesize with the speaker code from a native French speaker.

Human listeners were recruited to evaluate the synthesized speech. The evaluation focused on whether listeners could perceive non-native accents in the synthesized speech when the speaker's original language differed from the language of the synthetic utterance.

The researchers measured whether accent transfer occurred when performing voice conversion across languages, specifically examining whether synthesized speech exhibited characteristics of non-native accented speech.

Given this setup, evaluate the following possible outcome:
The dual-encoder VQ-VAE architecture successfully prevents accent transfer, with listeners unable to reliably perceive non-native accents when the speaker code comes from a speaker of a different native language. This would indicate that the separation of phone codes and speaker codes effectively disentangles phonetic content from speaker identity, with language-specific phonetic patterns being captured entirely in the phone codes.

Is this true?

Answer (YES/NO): NO